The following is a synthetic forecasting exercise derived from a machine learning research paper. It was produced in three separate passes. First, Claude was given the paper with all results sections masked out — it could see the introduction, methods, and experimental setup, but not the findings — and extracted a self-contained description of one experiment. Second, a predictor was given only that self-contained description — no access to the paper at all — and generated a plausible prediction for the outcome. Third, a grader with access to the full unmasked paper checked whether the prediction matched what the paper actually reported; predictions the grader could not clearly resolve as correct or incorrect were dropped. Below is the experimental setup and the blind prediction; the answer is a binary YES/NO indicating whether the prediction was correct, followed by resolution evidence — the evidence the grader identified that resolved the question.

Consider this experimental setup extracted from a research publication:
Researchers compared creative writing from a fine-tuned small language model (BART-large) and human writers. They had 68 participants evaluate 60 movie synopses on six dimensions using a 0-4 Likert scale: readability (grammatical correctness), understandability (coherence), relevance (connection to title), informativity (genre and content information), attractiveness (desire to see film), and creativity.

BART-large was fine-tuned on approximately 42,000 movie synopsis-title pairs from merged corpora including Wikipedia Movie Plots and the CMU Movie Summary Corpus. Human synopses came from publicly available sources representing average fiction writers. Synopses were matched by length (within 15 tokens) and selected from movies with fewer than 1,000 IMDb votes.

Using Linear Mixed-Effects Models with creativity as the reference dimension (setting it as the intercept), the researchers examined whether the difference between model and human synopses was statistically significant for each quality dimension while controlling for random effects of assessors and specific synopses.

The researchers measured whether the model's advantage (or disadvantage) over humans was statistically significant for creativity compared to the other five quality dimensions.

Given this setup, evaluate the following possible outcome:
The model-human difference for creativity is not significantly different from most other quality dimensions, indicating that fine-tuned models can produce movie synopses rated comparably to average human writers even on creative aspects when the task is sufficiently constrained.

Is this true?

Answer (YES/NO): NO